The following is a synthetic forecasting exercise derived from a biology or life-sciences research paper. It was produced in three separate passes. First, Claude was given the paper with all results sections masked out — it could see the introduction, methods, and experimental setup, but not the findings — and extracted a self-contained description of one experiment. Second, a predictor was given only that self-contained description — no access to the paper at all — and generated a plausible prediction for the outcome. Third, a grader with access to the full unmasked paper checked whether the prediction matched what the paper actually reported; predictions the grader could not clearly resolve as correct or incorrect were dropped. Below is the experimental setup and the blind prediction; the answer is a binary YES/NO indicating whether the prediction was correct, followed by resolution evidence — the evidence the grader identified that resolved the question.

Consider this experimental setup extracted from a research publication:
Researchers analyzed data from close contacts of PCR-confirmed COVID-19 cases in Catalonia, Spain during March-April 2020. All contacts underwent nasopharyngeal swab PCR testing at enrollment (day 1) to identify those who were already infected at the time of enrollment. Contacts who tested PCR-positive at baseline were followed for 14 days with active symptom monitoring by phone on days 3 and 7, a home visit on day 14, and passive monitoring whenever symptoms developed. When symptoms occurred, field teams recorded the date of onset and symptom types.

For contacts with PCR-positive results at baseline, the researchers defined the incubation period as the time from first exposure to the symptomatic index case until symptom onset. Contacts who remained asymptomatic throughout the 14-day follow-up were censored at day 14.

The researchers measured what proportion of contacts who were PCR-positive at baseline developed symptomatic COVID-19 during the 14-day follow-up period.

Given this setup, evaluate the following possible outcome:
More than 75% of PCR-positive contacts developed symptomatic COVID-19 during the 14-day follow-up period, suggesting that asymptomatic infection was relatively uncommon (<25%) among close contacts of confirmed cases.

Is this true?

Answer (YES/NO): NO